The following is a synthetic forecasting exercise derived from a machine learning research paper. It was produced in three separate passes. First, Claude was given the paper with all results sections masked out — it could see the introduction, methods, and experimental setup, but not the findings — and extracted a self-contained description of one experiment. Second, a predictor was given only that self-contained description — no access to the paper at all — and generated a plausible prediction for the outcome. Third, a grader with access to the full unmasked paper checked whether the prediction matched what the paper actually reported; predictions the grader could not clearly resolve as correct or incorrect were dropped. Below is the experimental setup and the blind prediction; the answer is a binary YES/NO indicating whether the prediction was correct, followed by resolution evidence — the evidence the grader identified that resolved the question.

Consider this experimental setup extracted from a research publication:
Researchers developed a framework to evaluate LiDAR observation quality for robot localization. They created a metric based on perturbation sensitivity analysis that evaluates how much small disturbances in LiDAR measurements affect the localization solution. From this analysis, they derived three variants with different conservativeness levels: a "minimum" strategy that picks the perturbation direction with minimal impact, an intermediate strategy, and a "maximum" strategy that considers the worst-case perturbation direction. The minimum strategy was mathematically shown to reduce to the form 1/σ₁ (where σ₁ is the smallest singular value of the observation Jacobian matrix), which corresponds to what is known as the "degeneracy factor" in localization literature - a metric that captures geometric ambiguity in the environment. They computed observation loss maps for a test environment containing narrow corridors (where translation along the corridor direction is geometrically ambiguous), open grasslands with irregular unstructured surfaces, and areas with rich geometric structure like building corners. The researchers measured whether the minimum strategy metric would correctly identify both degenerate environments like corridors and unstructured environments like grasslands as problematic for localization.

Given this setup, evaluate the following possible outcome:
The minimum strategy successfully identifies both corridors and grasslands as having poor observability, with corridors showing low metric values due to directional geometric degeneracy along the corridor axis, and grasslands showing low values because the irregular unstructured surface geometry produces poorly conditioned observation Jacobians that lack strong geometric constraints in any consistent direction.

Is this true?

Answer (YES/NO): NO